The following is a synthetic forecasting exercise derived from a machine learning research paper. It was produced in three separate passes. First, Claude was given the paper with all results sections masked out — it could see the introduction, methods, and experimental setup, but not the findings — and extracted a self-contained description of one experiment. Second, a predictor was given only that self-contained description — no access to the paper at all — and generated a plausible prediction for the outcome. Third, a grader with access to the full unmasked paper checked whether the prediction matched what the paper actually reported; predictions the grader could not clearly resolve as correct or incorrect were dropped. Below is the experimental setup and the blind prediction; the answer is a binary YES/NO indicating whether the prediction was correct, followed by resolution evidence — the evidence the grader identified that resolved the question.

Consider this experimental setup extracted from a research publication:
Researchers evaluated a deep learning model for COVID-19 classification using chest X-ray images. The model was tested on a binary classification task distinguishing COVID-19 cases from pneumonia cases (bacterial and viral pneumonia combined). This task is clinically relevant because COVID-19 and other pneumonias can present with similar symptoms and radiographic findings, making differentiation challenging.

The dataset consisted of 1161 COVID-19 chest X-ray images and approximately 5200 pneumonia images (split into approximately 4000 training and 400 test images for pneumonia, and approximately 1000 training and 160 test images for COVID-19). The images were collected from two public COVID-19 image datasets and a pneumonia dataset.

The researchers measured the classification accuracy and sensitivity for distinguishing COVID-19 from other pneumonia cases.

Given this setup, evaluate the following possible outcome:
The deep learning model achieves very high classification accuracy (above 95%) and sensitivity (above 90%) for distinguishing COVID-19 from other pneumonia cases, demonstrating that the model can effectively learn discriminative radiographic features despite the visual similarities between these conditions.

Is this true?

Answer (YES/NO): YES